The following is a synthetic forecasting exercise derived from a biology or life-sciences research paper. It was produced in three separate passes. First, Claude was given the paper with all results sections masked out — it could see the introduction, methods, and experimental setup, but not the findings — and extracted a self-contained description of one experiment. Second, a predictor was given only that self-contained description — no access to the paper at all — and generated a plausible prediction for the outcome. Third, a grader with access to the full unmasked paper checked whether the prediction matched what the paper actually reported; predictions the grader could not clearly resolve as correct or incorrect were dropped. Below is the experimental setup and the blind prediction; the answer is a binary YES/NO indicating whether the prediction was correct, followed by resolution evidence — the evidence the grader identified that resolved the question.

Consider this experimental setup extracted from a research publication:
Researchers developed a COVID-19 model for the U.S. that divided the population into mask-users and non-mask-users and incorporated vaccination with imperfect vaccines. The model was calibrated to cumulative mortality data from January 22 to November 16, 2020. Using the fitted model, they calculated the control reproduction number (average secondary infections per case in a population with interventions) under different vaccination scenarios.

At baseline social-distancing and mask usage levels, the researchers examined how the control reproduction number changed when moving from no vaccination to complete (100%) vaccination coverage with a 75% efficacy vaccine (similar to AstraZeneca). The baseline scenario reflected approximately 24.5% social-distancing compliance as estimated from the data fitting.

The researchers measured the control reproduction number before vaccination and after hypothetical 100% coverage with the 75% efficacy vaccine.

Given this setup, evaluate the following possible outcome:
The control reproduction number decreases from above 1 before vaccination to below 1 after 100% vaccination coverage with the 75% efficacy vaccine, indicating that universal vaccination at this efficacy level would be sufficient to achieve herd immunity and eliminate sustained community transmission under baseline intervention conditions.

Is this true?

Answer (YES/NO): NO